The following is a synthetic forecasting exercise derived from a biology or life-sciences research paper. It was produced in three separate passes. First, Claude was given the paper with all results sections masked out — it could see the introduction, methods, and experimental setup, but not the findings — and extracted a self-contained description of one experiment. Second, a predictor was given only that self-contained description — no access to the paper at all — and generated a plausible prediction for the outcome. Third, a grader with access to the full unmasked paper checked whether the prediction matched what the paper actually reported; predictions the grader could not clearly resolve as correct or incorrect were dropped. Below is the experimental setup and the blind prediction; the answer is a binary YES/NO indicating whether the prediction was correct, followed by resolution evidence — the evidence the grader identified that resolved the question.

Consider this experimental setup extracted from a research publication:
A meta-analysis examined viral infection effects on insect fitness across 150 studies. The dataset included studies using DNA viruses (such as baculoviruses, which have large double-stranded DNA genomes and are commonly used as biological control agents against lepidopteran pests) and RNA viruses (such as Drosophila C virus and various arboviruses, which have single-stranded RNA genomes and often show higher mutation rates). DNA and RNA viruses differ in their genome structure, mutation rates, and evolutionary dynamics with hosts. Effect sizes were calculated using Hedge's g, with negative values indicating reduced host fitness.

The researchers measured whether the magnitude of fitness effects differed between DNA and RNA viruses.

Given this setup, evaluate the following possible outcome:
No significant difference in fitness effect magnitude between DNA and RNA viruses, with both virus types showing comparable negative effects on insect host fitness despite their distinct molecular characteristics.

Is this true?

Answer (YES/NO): NO